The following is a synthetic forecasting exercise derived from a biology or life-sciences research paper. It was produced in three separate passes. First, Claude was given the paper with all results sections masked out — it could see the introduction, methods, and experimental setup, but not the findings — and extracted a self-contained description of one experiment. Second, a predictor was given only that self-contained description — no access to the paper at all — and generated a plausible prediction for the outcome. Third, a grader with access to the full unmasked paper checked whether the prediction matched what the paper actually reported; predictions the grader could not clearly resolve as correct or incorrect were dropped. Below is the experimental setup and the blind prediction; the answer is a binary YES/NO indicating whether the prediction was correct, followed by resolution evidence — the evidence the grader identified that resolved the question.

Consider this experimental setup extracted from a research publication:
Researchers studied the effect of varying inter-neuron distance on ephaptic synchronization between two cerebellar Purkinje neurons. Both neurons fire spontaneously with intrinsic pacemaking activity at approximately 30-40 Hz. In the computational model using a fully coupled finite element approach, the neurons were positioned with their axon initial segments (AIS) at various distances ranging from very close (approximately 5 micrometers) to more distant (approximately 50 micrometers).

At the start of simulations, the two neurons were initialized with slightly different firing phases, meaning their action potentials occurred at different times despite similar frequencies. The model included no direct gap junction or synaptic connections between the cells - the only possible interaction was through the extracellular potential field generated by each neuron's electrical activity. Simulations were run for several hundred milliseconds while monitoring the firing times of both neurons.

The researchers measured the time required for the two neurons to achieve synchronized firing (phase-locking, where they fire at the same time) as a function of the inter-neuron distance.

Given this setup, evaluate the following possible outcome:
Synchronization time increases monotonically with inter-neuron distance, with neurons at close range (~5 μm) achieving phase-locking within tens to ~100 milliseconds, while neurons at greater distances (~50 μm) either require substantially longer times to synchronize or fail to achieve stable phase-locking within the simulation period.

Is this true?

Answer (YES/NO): NO